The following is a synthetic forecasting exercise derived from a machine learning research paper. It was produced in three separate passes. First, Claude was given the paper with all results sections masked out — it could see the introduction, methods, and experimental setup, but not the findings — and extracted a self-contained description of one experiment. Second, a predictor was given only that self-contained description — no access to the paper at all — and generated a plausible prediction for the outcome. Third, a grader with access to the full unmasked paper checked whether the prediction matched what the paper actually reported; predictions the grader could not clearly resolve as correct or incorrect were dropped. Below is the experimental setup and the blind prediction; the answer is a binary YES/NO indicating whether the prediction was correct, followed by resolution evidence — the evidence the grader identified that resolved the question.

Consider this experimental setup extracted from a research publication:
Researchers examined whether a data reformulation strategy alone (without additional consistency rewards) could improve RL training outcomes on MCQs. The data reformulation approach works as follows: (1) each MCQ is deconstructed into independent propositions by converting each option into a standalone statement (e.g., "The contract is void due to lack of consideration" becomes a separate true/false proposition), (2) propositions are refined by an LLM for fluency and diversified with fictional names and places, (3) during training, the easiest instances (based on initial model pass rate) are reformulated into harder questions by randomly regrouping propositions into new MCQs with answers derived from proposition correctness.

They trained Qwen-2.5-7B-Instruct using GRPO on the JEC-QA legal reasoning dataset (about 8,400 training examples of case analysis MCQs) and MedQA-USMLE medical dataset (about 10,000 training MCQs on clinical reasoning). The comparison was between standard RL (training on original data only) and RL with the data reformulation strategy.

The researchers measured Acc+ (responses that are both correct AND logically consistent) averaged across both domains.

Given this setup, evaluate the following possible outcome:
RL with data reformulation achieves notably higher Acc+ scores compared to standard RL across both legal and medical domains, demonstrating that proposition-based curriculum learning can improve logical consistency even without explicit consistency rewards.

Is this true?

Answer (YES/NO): YES